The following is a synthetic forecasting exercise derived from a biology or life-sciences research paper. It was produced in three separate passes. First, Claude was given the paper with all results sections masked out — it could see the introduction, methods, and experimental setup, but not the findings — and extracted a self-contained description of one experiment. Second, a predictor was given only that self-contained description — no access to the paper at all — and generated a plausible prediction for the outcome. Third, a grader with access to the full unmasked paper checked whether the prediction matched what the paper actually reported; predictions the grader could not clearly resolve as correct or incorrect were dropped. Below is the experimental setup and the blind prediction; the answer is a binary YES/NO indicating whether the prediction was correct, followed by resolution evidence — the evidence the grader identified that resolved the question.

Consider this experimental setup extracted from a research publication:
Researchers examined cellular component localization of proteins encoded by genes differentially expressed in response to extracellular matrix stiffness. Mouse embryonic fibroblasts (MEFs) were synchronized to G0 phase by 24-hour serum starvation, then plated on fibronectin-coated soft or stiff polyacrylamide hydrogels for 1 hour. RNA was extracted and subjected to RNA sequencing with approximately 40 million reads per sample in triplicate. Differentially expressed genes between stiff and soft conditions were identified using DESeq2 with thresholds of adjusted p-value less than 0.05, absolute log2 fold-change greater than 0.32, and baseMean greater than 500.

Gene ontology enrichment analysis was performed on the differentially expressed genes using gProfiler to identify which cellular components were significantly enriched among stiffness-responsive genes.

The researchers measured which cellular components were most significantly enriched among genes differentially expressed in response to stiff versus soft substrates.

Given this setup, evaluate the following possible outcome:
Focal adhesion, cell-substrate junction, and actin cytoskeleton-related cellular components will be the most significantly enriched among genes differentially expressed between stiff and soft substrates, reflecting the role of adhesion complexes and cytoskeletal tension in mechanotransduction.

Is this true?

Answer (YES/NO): NO